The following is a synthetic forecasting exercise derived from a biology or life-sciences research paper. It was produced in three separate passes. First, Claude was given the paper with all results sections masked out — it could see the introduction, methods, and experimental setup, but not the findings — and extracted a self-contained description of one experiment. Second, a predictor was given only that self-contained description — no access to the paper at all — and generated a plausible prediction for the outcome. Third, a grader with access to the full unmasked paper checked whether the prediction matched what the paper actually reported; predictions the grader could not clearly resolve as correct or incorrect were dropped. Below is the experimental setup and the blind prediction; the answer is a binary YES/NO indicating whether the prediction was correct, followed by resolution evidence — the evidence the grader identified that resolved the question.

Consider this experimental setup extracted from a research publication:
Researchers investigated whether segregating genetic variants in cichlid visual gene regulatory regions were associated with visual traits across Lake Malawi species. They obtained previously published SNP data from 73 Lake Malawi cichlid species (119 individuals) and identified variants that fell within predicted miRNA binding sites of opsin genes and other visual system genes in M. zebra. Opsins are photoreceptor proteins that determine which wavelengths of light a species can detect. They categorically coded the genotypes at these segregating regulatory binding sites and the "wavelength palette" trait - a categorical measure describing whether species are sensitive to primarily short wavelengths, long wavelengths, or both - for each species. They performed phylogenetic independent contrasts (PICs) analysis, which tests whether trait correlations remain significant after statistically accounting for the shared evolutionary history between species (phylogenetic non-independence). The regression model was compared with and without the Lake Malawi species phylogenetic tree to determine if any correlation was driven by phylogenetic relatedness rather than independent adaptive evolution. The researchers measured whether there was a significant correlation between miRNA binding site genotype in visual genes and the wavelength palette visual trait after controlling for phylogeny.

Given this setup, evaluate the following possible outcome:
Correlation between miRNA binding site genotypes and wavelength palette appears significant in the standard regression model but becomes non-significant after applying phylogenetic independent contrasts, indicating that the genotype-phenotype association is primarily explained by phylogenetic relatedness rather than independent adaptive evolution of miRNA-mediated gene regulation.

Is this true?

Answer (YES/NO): NO